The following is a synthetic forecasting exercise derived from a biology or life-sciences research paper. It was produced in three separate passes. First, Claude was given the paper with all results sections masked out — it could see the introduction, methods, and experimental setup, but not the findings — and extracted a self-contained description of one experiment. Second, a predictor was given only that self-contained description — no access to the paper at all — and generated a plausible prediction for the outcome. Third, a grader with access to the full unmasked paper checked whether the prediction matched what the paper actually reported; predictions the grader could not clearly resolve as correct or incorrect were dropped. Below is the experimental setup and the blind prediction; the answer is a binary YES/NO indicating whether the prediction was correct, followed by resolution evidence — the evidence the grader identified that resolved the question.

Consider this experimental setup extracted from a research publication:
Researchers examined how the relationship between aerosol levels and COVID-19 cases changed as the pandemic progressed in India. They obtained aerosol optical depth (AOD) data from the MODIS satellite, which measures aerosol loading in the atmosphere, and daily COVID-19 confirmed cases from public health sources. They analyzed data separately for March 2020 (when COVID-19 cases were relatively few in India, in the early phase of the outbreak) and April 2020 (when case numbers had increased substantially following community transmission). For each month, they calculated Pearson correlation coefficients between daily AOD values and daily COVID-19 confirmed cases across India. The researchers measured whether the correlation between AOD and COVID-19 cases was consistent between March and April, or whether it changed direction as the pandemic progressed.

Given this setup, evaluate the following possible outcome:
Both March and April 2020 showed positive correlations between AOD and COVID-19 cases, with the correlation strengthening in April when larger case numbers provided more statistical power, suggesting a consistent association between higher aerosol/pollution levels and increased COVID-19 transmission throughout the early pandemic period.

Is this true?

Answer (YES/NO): NO